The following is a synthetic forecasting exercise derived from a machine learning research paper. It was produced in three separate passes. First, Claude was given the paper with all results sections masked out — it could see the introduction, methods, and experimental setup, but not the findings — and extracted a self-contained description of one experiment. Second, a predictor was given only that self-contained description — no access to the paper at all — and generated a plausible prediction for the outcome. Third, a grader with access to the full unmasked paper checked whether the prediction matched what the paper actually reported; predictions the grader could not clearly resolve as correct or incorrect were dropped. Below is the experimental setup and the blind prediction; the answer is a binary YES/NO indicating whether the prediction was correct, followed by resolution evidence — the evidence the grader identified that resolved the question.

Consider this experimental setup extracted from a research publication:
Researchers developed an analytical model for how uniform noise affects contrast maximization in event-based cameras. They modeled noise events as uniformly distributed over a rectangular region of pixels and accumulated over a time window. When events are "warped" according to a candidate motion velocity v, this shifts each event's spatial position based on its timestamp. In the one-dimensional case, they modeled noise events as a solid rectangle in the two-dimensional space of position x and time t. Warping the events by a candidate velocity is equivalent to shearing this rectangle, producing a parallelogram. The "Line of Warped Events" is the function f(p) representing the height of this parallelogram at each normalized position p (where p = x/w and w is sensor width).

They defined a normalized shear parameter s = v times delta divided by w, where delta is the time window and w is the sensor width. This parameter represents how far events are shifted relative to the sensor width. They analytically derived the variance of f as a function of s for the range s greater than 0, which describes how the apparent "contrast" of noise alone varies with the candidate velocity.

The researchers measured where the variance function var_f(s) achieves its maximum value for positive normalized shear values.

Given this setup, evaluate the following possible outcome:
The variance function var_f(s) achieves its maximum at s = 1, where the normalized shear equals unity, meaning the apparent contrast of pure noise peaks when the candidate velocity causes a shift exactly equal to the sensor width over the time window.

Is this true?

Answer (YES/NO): NO